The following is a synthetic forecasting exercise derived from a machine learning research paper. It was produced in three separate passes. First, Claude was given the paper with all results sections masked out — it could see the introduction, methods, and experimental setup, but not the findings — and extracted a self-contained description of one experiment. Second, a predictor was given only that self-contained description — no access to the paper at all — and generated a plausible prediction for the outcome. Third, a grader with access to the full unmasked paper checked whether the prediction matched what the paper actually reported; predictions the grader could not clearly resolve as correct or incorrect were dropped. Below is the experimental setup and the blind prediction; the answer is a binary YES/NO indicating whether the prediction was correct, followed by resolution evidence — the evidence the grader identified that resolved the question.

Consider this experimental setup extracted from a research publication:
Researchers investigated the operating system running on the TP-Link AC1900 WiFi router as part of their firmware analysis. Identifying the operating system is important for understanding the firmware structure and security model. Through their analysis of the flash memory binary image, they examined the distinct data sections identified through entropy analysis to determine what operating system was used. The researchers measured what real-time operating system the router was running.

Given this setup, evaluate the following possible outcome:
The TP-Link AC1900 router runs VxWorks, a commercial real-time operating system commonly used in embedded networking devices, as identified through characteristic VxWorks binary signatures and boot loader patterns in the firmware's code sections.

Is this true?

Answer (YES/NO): YES